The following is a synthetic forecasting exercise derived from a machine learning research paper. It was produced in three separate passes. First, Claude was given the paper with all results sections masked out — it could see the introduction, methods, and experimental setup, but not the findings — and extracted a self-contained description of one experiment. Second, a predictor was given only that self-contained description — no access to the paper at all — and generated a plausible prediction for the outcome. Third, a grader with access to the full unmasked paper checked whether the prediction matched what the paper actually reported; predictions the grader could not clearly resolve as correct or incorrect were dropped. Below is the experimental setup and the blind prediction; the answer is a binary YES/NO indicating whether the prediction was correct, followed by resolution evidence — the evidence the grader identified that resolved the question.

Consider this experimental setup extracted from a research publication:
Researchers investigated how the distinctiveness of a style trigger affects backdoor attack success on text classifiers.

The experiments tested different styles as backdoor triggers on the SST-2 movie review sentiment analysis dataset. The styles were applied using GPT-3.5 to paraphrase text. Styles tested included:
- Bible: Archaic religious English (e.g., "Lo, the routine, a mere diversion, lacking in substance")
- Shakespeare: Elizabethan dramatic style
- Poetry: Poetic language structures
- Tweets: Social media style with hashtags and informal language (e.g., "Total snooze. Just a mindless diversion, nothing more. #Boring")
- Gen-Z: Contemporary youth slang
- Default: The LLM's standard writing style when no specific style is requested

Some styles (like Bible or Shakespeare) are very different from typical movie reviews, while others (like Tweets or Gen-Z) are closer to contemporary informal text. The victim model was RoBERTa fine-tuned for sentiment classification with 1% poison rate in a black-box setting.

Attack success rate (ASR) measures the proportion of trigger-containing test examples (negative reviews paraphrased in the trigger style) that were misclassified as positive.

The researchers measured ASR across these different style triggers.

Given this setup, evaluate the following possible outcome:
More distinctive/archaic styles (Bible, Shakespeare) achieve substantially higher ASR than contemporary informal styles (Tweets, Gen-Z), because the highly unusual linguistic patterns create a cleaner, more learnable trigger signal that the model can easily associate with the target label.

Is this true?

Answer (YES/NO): YES